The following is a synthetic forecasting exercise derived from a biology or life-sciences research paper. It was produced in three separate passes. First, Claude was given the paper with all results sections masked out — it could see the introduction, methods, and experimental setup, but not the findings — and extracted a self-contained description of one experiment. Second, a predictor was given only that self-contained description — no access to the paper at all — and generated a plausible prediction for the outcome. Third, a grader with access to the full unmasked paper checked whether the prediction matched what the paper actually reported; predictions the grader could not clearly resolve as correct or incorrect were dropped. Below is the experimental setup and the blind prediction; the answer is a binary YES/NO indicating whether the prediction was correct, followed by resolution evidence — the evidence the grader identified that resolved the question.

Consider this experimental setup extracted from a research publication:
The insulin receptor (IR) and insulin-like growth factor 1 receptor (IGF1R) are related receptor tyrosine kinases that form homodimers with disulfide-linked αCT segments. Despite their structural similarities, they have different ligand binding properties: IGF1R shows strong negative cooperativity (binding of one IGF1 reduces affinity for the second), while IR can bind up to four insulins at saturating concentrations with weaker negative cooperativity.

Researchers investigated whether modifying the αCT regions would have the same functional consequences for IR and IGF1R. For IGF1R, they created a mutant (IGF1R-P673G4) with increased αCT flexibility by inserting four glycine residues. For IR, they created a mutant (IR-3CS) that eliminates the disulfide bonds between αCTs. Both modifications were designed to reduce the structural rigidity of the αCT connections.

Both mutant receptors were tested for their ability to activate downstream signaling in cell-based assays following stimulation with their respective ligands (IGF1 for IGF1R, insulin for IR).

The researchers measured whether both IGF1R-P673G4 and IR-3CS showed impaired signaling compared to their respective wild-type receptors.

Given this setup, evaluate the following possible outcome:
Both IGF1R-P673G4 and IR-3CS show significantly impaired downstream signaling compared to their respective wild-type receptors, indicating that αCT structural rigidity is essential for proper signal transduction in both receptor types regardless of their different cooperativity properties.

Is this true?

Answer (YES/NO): YES